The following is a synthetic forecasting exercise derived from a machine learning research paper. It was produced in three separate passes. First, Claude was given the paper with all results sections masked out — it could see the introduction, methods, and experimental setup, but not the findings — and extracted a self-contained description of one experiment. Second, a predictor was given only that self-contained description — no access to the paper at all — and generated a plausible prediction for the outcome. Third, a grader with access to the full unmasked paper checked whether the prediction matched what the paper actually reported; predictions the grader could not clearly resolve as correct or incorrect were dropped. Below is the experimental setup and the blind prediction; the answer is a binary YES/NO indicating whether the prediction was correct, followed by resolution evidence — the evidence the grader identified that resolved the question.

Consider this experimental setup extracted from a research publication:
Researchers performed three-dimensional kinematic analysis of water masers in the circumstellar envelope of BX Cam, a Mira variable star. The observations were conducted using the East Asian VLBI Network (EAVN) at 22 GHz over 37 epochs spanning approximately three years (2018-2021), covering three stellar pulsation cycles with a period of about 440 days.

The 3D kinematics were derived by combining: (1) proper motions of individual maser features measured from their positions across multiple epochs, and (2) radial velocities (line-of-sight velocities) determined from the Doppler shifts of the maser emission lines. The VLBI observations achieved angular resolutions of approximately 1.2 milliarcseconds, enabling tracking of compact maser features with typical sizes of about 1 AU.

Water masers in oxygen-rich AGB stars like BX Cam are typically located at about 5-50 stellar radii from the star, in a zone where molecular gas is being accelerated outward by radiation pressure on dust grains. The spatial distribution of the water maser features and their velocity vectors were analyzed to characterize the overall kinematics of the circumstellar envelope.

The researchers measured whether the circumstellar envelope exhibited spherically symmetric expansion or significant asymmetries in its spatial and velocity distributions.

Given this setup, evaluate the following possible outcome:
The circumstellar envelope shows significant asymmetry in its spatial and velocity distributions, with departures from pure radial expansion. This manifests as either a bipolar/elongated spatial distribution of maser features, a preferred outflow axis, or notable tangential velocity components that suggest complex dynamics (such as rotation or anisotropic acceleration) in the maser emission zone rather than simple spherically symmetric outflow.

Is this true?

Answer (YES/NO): YES